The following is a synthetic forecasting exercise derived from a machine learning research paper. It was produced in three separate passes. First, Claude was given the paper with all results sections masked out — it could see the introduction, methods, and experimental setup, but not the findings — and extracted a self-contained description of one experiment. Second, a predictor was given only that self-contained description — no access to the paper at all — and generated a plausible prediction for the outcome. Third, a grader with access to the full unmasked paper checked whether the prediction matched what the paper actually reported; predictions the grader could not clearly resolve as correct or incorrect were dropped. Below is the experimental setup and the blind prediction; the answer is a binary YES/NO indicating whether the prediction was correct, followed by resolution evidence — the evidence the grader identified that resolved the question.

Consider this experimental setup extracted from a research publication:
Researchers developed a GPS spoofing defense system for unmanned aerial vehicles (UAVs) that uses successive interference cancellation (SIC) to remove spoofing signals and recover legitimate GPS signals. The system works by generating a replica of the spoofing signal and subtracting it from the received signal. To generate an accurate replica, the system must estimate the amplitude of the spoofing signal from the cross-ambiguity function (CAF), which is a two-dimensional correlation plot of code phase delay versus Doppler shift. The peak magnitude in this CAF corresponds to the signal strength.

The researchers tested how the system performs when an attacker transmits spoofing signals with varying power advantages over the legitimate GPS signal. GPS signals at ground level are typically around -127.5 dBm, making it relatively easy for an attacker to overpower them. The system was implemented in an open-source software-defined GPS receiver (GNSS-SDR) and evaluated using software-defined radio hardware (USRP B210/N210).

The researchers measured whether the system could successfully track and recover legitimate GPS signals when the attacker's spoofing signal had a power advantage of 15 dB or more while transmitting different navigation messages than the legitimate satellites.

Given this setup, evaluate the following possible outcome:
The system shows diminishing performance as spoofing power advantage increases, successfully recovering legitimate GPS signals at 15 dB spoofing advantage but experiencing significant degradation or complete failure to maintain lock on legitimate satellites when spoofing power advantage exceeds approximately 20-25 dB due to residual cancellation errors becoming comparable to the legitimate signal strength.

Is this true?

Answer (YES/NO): NO